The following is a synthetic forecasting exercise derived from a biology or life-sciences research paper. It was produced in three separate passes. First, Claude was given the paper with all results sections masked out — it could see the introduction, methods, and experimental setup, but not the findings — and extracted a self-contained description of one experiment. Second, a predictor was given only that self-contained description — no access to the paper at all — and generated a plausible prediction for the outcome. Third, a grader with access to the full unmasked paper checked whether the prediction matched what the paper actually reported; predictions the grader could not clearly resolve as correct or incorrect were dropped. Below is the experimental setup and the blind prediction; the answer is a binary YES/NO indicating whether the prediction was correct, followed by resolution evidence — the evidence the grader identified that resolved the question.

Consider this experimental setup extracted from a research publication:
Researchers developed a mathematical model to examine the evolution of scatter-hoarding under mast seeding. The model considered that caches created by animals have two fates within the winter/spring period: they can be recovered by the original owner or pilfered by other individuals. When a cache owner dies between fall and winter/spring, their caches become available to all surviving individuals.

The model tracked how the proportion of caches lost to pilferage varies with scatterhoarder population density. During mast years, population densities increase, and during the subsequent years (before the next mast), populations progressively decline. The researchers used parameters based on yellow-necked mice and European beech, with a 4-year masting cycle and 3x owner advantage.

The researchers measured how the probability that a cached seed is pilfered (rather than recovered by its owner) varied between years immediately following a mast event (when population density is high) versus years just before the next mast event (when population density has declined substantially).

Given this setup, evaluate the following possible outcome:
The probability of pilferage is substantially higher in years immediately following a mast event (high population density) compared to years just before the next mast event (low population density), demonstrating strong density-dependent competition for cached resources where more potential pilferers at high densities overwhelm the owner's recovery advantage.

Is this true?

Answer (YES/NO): YES